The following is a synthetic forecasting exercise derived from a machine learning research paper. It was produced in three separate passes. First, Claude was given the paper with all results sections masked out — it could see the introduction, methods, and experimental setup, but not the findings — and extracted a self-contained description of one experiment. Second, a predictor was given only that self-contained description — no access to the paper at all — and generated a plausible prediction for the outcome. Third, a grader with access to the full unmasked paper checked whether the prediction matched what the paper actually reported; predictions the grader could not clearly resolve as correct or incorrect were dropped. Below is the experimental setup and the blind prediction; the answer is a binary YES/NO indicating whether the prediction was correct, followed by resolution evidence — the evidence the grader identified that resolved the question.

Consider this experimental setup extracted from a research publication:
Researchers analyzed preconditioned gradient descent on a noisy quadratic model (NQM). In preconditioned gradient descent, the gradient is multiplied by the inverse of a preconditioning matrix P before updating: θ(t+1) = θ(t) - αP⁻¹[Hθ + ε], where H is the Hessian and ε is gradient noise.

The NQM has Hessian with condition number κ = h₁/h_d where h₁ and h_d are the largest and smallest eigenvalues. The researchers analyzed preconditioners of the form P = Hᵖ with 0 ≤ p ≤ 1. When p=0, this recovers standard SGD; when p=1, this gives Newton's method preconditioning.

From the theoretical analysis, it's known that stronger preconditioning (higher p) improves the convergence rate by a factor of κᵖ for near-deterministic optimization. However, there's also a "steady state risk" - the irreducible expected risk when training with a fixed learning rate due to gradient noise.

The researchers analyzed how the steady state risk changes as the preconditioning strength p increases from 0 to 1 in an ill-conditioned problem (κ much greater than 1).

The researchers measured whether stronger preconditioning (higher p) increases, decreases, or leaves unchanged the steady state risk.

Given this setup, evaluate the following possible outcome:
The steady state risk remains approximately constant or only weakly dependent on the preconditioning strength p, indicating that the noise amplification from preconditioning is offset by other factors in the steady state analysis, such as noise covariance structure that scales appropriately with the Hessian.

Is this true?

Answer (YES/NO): NO